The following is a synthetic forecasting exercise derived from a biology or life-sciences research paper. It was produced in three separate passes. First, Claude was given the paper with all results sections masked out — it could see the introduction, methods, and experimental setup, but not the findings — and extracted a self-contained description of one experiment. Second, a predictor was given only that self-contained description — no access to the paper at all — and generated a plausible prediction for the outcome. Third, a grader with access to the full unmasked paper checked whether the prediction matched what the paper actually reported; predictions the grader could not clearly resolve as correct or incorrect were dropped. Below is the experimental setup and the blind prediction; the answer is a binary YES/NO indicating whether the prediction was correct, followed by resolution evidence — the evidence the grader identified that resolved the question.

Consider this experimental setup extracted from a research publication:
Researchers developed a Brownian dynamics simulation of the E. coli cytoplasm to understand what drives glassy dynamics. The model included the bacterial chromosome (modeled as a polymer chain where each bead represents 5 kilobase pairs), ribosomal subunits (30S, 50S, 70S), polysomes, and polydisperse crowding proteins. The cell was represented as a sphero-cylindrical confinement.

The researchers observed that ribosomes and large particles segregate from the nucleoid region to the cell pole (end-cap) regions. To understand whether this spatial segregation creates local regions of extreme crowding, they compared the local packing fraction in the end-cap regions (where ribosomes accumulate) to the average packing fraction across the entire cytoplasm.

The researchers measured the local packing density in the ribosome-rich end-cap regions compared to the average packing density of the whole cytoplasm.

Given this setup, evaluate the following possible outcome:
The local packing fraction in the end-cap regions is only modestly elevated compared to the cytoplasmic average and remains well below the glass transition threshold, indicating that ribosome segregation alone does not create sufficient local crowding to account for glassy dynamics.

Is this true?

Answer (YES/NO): NO